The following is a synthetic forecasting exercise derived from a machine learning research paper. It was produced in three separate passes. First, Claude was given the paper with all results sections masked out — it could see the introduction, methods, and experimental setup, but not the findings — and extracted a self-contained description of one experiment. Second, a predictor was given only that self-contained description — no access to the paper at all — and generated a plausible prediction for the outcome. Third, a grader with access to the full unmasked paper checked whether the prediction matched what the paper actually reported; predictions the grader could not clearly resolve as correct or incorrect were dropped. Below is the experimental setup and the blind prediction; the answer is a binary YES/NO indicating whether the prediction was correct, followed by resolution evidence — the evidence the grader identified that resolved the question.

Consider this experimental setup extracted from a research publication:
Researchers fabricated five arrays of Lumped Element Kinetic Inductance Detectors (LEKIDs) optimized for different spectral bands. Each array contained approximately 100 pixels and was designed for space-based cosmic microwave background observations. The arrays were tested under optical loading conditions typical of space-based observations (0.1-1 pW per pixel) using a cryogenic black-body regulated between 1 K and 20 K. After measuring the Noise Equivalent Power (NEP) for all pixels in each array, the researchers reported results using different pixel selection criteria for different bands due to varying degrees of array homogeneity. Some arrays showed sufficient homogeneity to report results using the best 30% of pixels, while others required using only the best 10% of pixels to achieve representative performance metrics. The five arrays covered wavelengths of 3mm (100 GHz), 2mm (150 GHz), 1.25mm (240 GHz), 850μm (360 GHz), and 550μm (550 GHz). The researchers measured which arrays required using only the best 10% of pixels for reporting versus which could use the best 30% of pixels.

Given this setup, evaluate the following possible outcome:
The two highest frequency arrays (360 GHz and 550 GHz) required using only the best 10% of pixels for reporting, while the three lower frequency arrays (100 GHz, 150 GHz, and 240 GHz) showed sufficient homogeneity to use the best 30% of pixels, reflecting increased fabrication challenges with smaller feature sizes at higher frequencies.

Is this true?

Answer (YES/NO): YES